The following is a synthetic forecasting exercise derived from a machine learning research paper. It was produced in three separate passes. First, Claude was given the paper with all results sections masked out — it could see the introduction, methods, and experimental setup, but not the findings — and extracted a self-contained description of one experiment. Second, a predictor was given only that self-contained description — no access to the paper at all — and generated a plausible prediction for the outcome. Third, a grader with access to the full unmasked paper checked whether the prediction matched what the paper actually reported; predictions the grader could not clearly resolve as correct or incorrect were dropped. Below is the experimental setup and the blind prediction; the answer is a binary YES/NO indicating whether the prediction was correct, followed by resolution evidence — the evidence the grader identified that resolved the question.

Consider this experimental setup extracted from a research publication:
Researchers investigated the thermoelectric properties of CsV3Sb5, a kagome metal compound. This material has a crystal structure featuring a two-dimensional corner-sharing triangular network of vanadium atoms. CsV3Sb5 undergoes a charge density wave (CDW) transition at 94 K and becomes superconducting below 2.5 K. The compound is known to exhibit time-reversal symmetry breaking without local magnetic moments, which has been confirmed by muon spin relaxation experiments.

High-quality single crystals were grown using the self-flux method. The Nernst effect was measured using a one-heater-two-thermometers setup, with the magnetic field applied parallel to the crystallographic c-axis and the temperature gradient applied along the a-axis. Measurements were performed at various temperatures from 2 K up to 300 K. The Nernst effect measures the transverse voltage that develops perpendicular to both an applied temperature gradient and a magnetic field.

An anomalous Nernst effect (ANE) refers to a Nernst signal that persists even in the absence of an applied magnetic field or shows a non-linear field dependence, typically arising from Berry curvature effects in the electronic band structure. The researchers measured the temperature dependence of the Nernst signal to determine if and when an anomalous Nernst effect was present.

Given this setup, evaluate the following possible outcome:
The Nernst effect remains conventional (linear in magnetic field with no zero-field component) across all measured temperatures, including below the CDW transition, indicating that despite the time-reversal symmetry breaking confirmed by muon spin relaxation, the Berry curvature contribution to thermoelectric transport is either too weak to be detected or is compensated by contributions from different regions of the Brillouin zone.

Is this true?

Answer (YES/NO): NO